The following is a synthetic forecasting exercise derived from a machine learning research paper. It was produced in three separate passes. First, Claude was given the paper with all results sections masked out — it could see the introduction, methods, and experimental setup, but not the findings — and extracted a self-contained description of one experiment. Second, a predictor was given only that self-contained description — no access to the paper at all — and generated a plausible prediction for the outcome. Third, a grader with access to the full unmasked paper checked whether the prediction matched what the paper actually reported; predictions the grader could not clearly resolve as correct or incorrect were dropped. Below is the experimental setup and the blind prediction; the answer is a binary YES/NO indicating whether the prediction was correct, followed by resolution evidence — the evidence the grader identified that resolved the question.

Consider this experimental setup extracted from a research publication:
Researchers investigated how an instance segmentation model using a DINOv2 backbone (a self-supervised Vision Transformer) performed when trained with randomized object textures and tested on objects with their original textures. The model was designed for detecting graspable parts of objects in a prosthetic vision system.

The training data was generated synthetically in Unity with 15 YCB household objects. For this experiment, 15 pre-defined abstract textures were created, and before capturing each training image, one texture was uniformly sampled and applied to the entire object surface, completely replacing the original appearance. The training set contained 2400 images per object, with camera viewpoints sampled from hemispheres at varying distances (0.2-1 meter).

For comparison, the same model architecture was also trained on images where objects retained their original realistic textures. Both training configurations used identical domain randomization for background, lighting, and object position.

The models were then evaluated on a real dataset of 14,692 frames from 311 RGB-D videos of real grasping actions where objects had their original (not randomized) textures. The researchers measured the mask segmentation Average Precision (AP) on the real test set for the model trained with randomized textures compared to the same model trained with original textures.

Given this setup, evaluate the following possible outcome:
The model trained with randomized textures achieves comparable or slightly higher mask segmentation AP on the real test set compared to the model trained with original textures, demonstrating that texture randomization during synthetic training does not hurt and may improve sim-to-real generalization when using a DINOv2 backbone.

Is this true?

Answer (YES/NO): NO